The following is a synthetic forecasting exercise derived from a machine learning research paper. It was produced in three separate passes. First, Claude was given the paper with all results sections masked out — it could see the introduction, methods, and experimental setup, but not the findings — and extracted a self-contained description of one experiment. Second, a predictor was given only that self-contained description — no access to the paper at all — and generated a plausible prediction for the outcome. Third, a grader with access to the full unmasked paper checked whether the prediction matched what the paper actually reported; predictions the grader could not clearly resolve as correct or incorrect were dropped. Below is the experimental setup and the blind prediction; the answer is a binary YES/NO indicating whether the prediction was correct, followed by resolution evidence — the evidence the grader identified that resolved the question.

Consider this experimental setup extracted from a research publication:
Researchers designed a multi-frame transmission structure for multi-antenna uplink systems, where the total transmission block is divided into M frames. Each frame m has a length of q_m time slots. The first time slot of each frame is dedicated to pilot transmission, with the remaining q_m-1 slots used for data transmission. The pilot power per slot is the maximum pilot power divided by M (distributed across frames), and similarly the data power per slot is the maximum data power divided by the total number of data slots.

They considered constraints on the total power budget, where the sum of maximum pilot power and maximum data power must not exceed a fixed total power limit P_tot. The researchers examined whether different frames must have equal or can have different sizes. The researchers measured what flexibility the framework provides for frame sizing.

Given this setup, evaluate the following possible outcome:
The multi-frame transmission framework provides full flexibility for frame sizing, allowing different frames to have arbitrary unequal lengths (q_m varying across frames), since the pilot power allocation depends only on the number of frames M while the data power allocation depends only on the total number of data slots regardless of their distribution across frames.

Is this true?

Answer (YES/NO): YES